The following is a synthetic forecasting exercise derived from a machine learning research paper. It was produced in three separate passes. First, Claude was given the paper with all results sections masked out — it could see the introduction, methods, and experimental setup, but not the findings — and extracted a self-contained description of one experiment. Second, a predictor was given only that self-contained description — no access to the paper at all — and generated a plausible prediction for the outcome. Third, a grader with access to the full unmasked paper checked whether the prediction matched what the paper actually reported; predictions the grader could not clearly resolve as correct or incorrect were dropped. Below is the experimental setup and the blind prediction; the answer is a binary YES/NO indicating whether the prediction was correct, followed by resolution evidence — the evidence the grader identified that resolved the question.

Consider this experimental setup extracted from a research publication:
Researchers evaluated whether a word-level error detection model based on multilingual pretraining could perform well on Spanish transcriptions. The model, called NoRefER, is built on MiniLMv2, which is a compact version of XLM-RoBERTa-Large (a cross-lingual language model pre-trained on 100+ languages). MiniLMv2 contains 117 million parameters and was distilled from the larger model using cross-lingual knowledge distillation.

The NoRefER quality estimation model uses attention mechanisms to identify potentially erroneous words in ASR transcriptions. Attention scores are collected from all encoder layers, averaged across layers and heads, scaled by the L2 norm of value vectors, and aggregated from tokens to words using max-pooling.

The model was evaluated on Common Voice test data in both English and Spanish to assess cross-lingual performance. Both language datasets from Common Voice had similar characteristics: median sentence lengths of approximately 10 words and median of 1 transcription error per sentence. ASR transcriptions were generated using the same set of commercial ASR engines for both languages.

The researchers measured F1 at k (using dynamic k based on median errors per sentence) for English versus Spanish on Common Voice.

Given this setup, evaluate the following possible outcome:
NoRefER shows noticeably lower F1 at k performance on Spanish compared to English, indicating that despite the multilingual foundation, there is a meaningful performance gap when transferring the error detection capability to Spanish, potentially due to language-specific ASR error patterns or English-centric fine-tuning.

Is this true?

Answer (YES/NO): NO